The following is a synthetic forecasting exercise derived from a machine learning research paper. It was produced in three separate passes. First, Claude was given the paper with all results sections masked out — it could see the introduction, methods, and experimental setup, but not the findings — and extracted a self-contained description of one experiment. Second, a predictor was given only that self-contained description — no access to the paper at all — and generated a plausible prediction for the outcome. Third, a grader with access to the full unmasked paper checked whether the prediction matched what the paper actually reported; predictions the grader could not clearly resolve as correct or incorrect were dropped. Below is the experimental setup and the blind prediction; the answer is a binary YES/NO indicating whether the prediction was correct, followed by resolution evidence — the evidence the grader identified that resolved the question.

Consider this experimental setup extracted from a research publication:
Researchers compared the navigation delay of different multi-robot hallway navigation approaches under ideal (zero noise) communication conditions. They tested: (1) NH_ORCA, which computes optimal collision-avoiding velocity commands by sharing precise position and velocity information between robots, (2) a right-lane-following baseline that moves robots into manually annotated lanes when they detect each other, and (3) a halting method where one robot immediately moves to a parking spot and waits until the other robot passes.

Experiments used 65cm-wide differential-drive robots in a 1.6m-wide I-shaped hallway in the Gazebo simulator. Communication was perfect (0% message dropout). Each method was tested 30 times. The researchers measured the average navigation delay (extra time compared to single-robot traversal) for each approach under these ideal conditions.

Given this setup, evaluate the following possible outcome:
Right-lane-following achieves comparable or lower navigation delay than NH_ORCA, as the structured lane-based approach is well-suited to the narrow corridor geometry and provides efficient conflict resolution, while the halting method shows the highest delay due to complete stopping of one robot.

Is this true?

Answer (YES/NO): NO